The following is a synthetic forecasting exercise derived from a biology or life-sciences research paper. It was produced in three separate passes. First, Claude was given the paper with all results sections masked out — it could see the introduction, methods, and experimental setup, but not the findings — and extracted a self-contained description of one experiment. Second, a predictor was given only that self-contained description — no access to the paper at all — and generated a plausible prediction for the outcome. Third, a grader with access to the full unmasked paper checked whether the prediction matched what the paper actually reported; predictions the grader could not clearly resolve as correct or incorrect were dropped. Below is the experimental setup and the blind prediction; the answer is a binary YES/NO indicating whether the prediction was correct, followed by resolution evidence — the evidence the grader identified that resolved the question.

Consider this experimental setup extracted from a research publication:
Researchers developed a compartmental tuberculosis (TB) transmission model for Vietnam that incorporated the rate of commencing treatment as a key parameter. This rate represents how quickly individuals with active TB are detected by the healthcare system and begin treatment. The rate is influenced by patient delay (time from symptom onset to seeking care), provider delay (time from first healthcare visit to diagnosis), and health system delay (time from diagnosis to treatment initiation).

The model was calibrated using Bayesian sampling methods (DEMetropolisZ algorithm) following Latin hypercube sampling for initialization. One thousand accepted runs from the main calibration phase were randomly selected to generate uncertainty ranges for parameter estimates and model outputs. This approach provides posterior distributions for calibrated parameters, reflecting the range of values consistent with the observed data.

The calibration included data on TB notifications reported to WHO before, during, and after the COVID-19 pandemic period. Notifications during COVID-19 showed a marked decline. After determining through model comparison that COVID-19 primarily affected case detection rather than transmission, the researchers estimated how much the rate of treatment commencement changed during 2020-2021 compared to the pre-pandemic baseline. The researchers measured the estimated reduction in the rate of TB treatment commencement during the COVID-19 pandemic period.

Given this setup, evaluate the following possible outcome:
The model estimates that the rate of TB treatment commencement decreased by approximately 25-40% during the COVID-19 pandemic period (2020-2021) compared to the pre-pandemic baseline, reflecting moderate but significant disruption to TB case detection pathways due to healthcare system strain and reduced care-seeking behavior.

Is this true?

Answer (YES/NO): YES